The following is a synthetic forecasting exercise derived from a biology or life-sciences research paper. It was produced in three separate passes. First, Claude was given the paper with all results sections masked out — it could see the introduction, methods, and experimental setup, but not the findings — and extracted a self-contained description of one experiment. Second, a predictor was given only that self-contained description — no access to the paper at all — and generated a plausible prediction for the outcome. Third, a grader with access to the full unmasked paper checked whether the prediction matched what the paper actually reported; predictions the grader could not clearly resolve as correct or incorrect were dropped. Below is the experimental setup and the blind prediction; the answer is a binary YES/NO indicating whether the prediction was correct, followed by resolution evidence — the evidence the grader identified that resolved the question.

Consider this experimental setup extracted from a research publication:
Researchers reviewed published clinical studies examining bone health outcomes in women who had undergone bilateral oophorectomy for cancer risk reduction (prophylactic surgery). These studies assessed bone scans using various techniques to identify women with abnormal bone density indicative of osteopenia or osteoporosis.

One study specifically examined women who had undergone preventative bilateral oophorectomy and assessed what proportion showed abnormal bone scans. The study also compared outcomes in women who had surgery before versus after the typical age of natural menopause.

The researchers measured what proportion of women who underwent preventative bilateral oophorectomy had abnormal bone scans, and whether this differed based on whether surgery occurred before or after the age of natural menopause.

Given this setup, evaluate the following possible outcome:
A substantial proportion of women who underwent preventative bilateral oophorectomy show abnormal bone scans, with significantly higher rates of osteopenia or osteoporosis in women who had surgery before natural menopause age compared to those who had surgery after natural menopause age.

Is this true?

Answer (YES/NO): NO